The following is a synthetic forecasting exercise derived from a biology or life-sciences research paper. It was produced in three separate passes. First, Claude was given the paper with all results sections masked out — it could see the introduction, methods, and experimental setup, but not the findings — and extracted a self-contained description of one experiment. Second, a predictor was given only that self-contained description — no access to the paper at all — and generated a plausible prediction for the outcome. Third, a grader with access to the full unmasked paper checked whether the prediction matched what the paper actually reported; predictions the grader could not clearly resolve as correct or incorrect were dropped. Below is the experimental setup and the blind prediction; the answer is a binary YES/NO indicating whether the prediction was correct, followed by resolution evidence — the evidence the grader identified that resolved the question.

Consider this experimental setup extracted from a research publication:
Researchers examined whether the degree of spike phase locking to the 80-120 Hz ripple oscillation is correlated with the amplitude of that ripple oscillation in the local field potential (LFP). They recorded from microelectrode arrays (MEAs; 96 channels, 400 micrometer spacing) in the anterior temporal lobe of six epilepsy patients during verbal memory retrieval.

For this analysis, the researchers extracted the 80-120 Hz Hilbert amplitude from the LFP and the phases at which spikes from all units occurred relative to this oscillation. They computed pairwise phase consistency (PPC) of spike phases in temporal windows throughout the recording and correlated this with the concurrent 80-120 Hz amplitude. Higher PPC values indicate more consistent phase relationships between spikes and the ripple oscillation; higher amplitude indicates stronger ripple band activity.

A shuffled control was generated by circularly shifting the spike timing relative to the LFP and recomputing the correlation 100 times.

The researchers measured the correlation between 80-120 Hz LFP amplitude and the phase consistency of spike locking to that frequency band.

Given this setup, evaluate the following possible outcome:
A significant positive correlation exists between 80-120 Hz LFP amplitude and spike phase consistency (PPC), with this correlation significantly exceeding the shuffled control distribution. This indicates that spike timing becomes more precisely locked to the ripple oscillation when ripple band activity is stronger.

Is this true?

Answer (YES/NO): YES